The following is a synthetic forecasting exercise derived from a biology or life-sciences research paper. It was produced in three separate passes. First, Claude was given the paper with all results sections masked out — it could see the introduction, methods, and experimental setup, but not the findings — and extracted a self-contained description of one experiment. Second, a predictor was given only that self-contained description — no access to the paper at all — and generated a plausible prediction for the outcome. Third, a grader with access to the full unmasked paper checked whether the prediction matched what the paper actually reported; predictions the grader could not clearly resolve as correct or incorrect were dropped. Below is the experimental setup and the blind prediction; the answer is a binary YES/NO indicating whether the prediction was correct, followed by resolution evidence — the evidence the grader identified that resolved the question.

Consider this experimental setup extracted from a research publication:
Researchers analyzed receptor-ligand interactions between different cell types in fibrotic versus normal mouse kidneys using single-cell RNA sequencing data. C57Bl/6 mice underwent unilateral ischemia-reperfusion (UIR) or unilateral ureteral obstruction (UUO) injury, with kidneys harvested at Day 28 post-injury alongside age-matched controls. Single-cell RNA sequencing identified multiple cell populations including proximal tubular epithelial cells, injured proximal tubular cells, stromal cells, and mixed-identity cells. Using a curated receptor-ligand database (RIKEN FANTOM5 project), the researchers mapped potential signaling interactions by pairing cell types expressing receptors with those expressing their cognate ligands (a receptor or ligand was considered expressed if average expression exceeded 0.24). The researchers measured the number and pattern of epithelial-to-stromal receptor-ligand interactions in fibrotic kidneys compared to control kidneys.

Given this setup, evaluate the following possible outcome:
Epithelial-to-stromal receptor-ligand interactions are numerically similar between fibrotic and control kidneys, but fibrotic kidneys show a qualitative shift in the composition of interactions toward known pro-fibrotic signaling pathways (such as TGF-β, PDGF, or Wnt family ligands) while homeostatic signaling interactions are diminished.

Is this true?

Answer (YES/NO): NO